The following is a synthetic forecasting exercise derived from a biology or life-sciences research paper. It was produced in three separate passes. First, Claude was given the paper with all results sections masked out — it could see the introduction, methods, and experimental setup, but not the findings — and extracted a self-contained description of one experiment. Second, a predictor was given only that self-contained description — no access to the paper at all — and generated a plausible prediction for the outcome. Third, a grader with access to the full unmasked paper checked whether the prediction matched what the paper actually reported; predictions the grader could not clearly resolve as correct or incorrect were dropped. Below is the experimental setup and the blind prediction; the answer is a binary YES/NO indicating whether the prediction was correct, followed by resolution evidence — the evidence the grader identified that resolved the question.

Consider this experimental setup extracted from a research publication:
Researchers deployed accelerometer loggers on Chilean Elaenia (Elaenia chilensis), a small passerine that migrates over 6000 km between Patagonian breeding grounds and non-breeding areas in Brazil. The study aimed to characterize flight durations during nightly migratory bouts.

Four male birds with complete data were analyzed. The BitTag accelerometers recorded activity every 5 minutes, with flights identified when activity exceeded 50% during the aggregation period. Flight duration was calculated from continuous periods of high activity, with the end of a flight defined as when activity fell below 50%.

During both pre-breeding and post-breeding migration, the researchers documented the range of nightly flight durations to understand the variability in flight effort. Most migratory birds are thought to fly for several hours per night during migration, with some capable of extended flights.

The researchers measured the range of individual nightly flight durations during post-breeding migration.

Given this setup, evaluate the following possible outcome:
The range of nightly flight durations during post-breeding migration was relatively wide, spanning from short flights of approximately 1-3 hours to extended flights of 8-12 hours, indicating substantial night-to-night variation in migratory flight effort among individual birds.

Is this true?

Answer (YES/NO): NO